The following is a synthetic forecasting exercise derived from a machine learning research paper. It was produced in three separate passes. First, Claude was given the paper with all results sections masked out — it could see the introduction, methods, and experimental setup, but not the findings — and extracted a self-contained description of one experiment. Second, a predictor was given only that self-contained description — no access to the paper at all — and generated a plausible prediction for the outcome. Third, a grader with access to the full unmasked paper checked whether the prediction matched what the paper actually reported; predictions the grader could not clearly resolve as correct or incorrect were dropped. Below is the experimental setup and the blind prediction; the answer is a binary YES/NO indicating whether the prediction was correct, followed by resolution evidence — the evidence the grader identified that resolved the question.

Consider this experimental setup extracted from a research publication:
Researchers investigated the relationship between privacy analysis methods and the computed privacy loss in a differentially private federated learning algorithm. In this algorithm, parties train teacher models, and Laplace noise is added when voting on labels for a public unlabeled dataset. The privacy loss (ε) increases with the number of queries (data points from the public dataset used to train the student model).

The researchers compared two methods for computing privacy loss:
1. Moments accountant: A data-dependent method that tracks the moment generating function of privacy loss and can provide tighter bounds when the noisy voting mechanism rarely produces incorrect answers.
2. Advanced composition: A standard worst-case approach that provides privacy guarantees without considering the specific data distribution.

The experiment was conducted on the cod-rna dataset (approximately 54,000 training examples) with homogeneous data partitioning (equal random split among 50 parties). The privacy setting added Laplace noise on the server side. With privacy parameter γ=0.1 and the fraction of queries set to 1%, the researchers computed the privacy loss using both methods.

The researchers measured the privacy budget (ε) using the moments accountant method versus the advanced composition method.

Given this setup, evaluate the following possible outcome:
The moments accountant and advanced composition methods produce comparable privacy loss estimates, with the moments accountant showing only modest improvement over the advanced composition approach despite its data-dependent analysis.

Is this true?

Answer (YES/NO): NO